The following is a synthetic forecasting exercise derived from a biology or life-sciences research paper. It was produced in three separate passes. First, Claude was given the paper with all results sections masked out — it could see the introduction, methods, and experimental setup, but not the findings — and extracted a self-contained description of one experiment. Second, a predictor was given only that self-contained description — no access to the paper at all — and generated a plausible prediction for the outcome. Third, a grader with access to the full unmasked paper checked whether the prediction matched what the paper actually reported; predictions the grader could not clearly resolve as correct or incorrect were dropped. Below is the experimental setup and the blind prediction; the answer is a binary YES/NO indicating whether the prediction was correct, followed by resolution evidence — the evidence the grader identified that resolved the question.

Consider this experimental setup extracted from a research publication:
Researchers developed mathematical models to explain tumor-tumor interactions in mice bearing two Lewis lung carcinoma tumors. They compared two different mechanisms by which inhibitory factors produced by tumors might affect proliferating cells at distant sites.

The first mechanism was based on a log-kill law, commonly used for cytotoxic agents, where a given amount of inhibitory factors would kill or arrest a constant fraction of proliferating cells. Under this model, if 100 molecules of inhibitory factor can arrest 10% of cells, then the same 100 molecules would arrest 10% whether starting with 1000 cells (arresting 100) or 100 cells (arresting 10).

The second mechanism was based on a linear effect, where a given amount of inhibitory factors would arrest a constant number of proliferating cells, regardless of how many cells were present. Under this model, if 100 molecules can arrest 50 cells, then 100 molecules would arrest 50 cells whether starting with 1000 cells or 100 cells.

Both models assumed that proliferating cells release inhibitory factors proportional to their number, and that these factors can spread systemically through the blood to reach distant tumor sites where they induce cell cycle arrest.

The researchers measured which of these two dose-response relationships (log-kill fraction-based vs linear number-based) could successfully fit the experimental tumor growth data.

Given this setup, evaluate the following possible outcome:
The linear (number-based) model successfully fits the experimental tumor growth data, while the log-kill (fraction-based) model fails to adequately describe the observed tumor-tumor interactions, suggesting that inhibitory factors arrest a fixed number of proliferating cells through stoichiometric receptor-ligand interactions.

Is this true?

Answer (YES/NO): YES